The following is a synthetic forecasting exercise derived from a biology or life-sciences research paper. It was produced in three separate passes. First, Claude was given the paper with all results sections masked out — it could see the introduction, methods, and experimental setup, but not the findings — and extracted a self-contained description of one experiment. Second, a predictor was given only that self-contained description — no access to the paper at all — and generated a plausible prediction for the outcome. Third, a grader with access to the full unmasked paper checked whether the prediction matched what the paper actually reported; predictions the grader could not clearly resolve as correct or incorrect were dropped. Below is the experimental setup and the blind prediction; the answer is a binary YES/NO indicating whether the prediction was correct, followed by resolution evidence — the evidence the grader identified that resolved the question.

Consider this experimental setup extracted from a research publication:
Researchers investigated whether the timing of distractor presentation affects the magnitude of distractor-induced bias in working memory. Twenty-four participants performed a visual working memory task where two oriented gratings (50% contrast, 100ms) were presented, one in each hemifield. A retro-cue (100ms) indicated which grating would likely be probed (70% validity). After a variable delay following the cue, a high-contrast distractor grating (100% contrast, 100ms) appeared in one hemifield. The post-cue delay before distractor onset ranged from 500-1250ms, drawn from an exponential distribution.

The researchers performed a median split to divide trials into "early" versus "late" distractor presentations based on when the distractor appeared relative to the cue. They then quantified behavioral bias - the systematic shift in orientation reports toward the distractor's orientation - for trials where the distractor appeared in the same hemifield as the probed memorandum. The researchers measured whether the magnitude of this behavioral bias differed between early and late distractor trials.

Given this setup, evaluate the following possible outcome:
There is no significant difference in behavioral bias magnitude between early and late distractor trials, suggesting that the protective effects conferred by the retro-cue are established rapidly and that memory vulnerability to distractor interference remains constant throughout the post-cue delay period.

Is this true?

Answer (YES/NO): NO